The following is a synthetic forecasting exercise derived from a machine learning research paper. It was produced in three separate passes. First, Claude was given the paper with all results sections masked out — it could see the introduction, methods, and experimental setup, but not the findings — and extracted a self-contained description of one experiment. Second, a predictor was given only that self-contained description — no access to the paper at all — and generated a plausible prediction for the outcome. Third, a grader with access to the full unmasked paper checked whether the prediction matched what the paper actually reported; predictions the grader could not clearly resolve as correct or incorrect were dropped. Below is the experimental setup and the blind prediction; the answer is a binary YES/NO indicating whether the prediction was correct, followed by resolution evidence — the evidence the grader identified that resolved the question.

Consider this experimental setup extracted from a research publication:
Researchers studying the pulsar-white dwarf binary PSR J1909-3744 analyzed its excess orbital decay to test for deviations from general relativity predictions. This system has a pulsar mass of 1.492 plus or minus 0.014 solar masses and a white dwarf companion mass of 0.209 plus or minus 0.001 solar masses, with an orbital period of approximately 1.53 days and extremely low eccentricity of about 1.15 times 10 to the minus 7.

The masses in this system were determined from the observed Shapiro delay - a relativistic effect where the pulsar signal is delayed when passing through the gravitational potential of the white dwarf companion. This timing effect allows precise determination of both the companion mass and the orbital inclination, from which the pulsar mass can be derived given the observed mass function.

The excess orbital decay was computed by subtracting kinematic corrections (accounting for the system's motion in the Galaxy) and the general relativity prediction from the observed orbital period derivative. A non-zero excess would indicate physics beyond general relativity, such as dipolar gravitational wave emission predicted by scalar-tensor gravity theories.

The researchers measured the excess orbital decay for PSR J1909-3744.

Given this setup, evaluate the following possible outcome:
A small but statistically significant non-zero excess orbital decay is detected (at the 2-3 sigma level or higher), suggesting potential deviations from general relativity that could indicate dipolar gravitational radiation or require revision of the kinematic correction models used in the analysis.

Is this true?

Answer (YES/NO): NO